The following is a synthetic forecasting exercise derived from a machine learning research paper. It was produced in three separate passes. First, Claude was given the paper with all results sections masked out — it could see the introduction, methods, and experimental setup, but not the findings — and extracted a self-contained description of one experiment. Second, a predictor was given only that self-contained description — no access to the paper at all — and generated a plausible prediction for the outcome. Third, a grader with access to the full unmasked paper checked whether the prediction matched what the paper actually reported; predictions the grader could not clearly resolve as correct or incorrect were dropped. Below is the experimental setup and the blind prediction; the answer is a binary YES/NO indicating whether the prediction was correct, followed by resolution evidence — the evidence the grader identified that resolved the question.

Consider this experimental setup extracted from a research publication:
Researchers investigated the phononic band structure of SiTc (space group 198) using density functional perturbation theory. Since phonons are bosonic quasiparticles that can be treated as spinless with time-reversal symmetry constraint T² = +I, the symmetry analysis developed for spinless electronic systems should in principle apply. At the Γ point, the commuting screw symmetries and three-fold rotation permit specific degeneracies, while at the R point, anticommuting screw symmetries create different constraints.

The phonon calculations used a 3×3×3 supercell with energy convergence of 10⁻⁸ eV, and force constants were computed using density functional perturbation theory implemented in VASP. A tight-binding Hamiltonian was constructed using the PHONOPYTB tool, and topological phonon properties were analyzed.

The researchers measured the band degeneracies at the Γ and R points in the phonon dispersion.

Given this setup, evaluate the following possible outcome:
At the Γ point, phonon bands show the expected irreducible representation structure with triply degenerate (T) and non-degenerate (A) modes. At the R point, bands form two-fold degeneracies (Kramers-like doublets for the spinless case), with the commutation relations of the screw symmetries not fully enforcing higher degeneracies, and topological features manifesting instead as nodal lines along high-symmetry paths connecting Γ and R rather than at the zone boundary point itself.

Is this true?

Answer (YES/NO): NO